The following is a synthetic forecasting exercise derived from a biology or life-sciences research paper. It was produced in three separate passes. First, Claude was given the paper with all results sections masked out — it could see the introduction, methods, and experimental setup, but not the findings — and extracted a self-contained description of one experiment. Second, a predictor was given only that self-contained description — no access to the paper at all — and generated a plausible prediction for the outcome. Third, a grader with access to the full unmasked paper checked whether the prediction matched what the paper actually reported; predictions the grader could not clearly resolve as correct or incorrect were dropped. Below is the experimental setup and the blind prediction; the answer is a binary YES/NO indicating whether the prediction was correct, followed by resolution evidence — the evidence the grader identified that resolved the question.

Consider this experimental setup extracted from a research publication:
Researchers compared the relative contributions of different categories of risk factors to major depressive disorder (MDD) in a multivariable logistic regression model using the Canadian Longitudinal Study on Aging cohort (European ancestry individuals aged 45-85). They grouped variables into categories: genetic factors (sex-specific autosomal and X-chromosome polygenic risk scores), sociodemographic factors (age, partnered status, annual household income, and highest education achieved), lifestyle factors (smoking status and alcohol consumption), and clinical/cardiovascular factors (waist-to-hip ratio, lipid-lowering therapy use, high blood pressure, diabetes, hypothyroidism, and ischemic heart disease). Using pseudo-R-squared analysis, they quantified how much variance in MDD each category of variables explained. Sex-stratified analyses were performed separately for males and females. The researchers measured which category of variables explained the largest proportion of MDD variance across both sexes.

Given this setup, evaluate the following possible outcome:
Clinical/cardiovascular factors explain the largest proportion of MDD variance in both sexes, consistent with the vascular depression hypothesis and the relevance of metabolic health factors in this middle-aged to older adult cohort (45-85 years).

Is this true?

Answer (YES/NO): NO